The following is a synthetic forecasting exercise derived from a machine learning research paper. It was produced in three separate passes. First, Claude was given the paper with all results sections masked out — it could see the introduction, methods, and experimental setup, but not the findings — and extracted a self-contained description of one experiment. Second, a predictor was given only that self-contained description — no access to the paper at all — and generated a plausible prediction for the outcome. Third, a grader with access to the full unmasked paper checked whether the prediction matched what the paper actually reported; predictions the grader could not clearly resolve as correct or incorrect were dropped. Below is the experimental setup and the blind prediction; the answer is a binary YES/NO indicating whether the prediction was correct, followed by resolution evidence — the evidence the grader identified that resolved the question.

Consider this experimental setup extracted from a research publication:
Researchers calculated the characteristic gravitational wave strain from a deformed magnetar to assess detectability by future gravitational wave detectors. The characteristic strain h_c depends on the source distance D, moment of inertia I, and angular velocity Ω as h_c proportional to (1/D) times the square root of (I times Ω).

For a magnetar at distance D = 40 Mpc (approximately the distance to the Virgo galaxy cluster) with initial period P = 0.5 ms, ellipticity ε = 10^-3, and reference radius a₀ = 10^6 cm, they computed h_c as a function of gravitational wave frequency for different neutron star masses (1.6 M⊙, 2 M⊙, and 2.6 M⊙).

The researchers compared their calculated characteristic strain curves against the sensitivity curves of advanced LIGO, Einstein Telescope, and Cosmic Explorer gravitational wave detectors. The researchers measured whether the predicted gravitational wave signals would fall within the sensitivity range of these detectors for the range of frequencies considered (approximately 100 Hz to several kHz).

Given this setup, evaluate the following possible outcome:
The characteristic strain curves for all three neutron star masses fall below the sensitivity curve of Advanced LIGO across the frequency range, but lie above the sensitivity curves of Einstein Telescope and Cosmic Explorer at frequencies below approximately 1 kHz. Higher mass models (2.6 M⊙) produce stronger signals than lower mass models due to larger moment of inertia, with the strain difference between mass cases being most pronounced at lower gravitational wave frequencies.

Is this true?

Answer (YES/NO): NO